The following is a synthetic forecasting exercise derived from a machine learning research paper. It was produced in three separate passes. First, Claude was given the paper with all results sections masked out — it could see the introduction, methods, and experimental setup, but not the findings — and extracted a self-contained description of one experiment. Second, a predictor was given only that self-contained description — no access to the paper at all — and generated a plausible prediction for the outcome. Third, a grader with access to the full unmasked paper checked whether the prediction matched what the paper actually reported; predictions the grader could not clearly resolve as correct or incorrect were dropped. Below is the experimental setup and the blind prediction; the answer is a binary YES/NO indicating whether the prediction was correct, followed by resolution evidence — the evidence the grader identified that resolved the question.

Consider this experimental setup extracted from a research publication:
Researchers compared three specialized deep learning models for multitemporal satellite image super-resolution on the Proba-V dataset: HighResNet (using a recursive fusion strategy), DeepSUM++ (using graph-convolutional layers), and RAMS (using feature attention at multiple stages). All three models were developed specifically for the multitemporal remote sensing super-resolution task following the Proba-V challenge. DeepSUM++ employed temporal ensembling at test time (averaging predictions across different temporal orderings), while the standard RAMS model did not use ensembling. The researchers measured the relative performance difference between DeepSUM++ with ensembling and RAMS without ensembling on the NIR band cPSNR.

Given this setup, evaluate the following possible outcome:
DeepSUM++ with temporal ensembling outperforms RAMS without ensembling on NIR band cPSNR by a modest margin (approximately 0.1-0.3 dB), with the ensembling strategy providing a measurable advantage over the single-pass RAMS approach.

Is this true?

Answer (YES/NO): NO